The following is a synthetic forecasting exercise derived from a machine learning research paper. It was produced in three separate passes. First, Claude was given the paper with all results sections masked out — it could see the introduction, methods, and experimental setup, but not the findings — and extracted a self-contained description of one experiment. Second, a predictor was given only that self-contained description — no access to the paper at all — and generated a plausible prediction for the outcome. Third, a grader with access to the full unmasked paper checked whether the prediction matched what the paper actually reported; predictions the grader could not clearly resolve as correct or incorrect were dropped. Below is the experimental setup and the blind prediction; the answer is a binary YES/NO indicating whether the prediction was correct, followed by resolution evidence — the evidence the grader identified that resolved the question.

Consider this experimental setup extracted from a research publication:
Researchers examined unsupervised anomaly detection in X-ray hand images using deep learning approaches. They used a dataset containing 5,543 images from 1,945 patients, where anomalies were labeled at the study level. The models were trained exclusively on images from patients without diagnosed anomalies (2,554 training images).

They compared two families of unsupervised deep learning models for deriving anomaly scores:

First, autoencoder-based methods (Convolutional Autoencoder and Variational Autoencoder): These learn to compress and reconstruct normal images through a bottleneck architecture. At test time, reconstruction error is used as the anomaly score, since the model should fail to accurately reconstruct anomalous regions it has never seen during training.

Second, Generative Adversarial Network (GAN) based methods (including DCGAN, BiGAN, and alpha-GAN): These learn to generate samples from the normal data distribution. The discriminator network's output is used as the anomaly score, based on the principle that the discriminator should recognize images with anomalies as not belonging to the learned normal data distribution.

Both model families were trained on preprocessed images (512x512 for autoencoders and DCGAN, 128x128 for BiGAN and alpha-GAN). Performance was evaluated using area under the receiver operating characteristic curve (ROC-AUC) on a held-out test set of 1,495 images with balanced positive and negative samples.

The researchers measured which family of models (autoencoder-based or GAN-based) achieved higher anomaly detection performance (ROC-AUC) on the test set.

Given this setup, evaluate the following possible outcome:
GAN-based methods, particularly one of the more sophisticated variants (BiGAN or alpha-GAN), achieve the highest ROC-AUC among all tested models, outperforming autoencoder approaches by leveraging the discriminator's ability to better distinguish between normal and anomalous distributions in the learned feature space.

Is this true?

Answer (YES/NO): YES